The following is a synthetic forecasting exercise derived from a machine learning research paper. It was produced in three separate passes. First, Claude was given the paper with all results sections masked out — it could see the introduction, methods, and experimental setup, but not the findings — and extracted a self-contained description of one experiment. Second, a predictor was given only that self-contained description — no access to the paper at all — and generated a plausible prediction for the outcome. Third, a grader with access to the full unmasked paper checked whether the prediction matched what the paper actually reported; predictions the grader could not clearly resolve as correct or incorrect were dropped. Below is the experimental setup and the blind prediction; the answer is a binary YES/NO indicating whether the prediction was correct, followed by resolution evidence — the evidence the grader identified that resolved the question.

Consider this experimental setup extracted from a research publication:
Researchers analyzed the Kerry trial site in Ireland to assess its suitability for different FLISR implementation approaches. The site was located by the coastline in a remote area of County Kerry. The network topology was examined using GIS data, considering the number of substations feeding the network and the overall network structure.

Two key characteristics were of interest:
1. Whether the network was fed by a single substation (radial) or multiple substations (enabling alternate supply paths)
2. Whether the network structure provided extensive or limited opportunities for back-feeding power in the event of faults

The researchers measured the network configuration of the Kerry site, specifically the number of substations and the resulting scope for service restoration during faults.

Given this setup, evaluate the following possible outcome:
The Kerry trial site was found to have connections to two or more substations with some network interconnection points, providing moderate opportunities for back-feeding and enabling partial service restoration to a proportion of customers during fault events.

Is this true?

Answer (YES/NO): NO